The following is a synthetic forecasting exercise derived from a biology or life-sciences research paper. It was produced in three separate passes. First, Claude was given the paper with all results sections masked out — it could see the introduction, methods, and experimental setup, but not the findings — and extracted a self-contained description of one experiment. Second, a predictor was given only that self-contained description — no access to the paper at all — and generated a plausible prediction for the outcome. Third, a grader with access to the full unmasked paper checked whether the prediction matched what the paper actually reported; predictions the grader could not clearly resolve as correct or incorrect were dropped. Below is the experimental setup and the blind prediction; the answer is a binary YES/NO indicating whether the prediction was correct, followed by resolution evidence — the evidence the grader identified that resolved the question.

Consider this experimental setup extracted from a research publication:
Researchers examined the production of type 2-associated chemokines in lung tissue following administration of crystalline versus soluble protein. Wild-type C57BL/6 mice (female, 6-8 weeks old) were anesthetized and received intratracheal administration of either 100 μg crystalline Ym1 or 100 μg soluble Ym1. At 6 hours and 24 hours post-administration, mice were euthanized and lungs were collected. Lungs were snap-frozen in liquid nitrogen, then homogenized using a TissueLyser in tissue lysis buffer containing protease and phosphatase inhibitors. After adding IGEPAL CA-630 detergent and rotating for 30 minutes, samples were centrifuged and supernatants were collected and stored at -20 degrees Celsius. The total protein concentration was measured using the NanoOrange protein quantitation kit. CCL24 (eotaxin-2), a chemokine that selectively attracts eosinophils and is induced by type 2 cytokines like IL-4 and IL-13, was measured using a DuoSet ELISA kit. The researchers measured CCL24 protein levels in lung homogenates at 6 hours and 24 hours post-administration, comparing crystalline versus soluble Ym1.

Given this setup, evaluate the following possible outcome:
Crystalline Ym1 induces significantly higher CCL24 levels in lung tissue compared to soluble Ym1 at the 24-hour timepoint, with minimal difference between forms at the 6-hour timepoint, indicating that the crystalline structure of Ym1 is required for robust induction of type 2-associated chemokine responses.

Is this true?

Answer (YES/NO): NO